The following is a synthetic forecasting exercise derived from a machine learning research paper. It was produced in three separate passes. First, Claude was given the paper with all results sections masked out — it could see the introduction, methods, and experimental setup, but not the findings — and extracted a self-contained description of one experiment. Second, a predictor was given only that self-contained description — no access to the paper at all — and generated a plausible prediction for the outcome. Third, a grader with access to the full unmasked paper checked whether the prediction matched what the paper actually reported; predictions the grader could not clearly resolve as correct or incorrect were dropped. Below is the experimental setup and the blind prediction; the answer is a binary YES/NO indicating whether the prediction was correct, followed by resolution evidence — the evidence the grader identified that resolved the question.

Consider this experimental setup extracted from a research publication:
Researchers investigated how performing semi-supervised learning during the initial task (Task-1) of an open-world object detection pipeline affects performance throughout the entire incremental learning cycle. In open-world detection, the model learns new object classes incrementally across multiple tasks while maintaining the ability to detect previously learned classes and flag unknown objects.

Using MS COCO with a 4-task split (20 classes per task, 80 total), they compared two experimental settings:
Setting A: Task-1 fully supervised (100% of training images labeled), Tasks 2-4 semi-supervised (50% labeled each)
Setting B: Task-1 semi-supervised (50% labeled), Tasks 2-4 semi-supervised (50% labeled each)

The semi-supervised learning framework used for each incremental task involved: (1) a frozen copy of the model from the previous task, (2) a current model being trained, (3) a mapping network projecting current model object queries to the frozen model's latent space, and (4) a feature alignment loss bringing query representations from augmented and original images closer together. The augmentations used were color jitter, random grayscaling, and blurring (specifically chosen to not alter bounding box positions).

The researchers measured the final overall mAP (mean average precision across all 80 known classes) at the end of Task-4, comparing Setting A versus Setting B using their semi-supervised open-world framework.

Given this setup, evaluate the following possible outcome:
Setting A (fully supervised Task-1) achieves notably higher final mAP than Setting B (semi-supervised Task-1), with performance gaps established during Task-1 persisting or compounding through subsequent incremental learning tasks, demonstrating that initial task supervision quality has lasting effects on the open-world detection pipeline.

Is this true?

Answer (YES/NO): NO